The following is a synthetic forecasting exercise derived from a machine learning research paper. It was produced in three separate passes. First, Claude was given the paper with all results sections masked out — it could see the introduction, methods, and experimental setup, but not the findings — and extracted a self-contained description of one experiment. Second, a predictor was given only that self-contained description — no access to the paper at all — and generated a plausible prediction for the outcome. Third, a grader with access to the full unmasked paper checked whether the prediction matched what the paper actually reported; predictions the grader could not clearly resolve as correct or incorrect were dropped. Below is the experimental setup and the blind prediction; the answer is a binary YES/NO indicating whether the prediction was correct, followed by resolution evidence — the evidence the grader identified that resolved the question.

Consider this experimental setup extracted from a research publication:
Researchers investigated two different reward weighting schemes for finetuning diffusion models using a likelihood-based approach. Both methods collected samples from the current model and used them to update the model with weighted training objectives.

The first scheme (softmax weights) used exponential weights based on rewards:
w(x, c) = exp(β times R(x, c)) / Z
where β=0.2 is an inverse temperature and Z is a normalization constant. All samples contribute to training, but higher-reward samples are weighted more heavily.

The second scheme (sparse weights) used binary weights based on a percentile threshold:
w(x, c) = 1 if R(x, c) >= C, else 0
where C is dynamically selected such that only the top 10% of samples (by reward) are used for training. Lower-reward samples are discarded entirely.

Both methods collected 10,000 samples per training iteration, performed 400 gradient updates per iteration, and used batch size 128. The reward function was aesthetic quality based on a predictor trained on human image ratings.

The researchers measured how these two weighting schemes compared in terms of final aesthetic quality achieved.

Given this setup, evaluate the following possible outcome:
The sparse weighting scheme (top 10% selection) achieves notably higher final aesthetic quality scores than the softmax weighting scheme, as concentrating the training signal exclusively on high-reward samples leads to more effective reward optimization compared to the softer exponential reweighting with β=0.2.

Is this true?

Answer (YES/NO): NO